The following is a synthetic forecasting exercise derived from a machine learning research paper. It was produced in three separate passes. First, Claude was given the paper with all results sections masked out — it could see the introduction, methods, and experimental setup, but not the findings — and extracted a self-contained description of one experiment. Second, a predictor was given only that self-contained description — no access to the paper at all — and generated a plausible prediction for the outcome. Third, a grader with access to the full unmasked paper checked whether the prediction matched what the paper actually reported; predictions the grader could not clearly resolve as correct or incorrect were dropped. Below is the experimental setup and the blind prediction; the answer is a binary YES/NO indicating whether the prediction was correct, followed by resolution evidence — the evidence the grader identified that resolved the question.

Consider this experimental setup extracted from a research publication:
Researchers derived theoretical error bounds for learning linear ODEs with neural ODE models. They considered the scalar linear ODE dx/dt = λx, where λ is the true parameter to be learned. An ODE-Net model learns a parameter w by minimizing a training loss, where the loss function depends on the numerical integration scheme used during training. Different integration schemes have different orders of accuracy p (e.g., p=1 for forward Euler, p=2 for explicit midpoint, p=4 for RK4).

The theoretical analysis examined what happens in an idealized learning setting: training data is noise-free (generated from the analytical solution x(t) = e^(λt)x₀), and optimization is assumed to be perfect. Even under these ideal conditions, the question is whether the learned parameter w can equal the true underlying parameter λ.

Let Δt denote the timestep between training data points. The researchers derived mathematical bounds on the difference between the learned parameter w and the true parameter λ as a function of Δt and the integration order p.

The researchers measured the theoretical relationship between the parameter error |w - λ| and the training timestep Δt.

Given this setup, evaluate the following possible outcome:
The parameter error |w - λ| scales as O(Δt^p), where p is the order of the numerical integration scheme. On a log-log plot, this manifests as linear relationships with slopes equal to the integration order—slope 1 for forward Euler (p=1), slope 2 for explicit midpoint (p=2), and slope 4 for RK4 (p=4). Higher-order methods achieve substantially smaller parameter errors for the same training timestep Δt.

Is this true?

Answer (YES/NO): YES